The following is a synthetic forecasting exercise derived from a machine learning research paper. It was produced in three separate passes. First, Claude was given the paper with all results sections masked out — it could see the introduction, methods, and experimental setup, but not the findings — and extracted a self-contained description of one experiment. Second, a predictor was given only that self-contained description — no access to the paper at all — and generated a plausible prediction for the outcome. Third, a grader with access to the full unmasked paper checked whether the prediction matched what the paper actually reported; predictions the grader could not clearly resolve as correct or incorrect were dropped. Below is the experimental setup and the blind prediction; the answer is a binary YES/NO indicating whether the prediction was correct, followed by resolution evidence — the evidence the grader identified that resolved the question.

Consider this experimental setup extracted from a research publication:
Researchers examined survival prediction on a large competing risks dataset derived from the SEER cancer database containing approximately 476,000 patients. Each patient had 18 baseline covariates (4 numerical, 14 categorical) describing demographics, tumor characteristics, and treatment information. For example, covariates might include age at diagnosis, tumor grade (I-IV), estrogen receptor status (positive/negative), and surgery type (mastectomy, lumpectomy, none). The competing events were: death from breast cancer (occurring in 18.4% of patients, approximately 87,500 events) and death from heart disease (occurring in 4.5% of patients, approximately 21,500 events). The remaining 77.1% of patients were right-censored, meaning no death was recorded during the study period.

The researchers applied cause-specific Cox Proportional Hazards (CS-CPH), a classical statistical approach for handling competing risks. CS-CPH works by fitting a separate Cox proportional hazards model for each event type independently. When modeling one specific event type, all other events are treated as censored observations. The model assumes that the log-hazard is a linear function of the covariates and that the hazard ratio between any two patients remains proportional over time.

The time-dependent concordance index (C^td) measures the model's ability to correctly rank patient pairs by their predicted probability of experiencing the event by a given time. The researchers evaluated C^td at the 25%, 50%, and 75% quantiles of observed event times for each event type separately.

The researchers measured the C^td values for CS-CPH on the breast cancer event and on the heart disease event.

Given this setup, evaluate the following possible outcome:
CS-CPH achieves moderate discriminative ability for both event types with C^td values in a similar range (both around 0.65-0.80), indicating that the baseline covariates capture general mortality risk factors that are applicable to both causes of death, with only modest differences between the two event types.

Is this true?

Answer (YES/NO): NO